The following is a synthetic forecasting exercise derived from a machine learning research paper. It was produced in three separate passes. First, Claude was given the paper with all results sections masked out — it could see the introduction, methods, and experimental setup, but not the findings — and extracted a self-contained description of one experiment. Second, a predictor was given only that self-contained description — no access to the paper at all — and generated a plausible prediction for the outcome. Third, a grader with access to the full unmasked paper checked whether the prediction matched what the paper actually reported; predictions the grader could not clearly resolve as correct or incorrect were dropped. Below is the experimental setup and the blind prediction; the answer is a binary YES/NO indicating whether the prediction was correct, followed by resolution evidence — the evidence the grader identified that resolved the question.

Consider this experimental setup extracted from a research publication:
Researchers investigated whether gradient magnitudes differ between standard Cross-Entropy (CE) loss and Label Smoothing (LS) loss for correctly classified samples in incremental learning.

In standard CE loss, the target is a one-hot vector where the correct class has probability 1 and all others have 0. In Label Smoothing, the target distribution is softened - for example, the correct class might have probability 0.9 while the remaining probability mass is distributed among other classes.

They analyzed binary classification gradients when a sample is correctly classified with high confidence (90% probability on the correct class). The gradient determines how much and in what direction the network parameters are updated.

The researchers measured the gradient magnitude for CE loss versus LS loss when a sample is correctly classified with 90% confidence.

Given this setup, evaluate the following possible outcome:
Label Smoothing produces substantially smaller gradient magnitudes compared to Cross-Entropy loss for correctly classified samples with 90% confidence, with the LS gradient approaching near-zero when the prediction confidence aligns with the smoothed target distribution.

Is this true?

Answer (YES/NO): NO